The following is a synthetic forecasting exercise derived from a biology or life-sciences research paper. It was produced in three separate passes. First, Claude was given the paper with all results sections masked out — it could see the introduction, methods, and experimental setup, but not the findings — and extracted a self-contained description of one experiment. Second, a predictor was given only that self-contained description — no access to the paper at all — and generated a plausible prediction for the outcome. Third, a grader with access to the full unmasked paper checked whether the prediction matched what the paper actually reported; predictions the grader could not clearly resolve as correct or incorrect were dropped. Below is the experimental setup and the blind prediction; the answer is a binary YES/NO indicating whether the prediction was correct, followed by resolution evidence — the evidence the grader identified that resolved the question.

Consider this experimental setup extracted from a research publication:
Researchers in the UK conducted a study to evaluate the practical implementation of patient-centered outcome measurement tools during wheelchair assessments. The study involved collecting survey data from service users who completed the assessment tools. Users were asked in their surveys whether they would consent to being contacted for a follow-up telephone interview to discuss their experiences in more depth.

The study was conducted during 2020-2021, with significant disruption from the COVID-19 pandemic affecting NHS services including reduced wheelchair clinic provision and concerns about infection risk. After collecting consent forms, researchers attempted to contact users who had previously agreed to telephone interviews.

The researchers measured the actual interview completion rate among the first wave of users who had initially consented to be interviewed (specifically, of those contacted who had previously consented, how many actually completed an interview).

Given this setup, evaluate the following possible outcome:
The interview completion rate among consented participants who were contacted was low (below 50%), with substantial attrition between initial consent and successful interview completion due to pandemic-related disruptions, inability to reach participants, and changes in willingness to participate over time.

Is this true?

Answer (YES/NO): YES